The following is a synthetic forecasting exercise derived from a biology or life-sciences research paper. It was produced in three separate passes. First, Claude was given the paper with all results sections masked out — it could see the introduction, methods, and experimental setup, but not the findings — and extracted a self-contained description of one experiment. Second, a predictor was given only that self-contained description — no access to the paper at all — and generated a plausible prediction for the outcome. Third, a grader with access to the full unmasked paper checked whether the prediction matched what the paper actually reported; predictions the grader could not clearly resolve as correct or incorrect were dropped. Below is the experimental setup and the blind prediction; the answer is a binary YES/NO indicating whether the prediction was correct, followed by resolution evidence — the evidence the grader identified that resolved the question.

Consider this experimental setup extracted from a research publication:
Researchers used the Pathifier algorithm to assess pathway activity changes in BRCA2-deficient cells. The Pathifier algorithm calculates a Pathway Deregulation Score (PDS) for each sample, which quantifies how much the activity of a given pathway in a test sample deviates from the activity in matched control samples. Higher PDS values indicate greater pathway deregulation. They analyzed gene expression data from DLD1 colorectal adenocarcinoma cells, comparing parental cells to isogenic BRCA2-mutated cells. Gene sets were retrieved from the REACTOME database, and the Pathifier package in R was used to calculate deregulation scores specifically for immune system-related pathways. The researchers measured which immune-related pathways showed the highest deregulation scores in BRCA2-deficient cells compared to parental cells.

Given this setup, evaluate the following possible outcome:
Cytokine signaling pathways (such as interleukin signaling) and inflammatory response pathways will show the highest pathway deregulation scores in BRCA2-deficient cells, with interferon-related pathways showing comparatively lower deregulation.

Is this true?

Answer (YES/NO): NO